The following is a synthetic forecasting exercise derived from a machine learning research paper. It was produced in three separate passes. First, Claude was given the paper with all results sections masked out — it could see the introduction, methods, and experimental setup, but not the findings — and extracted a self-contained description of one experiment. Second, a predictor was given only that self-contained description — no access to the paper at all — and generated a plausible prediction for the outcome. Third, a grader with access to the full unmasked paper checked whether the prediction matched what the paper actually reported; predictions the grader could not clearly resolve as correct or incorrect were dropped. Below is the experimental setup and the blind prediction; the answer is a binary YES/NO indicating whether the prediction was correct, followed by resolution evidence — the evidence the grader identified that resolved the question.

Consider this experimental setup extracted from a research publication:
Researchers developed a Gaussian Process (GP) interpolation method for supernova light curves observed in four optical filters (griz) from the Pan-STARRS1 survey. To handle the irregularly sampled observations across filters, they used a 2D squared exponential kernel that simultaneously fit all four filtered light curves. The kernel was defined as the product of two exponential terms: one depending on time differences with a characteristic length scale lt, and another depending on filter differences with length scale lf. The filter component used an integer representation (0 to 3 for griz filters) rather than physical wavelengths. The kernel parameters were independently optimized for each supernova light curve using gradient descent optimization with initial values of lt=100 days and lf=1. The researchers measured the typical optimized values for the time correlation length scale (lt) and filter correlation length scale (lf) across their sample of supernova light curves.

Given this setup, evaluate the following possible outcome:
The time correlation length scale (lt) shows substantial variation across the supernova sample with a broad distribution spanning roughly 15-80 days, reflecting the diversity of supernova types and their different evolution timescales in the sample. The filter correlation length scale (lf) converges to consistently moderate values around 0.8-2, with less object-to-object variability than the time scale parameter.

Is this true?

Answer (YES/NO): NO